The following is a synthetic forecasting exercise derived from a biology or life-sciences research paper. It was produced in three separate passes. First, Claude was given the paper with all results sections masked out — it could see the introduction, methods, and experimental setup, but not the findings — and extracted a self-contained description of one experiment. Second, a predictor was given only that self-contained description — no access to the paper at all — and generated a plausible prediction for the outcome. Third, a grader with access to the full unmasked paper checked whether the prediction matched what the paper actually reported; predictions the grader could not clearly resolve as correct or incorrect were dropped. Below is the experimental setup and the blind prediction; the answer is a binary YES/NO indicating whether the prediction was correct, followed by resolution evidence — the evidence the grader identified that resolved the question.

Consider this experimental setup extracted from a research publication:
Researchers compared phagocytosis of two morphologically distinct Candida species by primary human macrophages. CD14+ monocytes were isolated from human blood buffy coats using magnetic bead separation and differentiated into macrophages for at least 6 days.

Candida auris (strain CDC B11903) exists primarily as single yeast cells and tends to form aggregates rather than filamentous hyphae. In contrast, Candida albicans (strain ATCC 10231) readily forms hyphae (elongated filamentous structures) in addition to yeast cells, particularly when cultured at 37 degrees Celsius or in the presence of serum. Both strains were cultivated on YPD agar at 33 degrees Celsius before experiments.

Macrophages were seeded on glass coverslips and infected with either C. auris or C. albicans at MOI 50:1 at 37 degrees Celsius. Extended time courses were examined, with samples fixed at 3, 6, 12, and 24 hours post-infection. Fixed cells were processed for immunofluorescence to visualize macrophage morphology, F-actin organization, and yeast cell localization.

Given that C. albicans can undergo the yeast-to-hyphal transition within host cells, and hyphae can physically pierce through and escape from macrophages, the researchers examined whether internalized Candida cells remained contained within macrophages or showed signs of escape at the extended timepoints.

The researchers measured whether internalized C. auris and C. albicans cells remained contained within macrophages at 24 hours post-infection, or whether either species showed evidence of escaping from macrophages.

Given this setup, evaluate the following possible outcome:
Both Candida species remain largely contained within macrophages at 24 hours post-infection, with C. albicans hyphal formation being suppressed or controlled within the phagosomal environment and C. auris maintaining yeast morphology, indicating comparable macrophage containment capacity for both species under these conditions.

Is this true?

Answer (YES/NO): NO